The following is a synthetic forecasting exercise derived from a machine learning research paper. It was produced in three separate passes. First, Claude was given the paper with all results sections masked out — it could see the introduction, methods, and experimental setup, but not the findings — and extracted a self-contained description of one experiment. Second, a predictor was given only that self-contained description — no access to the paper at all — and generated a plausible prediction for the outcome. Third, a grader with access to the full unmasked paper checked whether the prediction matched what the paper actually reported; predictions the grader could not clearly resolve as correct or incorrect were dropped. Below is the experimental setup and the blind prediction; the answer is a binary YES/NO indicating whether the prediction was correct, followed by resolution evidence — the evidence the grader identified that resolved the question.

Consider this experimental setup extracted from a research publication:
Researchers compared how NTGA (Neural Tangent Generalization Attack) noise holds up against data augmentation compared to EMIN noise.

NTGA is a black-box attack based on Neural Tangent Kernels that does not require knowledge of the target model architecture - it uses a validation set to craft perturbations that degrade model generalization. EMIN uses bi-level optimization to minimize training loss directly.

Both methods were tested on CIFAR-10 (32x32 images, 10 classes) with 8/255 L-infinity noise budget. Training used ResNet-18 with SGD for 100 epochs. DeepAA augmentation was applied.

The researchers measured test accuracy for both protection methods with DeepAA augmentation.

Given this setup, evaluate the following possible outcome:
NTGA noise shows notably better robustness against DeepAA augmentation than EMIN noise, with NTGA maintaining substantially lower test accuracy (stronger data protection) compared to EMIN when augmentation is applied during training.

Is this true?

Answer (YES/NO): NO